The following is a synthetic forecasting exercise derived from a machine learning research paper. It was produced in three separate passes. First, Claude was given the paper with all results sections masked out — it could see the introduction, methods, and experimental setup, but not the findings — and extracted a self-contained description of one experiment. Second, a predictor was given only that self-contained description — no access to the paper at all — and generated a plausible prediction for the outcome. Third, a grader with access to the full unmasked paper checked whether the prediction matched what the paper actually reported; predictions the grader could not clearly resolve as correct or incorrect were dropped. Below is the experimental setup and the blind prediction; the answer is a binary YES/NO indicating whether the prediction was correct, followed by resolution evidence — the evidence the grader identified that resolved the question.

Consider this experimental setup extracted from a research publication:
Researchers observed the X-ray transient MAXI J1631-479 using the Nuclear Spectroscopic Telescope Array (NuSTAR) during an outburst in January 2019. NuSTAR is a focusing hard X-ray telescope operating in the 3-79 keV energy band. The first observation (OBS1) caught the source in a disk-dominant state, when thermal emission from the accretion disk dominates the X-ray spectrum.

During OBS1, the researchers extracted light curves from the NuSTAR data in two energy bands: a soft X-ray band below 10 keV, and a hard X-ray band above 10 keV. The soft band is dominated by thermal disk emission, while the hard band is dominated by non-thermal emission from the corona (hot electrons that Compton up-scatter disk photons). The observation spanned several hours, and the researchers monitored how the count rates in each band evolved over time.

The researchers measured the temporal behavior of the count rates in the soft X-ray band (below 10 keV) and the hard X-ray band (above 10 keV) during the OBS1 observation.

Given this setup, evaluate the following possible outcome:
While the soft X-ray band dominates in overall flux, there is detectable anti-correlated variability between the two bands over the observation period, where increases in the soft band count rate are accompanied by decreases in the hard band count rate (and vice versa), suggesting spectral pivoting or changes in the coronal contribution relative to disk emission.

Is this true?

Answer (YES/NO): NO